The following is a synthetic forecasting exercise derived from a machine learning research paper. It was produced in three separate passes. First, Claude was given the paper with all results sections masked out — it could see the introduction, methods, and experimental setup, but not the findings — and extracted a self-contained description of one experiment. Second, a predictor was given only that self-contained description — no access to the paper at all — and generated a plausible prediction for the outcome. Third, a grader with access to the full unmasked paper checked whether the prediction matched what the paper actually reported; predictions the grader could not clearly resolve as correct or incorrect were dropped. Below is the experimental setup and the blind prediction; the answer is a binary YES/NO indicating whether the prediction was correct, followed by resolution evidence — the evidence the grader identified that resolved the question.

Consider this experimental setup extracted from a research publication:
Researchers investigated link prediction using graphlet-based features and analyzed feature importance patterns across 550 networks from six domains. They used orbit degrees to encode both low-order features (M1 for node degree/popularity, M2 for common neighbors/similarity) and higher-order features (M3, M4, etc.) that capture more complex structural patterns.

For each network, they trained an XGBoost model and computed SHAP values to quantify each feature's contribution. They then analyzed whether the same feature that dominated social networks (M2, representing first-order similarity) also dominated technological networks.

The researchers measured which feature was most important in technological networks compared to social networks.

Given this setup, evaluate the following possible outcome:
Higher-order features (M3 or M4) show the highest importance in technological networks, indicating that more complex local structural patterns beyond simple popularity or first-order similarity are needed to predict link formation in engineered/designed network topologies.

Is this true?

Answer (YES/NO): NO